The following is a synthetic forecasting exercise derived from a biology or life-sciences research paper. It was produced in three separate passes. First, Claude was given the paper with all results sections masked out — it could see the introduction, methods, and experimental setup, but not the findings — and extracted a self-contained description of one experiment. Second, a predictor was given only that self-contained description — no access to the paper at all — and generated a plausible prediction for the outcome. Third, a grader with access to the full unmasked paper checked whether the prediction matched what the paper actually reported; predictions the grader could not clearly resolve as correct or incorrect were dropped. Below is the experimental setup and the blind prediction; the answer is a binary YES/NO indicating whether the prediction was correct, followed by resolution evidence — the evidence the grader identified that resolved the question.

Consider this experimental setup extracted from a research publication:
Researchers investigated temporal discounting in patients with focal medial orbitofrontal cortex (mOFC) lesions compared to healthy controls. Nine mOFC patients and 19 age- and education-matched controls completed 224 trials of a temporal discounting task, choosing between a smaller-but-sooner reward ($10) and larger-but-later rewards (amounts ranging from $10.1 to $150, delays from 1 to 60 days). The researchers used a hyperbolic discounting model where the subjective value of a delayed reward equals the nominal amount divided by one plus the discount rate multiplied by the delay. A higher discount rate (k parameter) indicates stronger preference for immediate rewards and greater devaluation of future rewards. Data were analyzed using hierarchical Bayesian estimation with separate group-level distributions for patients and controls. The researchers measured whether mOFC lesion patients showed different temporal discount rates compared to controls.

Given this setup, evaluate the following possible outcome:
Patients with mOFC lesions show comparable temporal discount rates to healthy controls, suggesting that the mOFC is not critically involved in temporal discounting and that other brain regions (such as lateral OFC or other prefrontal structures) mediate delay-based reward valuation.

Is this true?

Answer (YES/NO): NO